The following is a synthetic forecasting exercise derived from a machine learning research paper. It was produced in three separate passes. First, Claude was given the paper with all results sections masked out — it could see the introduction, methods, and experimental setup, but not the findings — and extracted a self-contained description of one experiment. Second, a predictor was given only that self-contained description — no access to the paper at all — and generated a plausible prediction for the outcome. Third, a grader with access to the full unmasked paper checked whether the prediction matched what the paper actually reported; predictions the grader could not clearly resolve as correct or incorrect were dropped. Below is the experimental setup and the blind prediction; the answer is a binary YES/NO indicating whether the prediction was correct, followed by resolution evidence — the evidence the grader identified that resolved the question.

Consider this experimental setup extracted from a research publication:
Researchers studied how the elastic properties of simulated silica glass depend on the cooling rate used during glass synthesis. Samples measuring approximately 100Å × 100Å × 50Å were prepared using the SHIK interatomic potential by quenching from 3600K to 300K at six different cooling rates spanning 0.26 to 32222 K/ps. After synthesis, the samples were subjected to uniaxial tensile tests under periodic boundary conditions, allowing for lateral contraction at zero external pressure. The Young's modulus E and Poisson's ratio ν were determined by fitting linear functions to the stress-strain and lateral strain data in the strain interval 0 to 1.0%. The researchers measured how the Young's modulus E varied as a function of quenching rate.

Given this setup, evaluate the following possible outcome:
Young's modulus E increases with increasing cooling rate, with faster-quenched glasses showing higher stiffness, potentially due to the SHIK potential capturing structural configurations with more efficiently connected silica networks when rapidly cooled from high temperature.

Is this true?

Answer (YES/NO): NO